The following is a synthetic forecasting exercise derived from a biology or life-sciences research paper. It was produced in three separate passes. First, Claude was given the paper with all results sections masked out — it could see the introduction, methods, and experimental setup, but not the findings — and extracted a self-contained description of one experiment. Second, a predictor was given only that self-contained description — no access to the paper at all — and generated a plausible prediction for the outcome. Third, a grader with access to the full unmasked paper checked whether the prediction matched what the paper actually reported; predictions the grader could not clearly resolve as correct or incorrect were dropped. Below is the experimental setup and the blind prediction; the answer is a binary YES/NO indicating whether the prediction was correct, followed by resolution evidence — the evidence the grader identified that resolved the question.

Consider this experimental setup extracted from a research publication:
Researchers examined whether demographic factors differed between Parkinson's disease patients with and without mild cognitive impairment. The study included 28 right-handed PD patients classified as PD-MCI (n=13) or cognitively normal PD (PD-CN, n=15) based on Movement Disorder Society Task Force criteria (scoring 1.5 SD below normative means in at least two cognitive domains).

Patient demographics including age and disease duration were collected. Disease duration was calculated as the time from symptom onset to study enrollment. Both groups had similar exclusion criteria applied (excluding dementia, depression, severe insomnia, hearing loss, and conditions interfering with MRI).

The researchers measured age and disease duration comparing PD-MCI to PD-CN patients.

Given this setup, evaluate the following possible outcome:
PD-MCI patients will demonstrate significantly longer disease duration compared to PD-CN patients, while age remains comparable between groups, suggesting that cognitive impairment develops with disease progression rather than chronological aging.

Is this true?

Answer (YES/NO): NO